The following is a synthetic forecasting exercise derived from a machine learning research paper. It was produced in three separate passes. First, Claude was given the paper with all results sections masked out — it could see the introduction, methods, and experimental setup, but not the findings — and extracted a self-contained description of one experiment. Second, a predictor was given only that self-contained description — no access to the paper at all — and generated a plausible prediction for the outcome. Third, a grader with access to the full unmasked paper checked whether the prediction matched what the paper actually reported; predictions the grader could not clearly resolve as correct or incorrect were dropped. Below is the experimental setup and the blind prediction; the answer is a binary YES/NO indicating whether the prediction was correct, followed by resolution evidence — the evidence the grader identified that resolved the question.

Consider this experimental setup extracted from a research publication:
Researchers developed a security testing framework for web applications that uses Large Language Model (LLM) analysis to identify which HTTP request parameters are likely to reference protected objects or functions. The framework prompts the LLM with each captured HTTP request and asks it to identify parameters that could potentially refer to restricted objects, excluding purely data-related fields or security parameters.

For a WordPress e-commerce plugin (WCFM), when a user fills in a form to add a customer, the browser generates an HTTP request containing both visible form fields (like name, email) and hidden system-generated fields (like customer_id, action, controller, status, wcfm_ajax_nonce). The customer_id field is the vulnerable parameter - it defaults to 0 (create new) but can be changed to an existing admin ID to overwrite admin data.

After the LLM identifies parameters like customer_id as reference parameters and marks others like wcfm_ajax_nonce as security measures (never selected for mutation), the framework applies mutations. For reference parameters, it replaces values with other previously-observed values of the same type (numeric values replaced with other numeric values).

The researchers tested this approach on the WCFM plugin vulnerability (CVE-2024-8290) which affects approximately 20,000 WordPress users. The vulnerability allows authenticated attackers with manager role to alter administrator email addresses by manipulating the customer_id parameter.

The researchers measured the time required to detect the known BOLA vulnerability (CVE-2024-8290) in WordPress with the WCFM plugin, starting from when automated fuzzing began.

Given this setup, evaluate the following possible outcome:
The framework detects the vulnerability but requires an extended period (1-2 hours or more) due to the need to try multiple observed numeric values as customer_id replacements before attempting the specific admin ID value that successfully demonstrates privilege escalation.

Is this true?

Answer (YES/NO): NO